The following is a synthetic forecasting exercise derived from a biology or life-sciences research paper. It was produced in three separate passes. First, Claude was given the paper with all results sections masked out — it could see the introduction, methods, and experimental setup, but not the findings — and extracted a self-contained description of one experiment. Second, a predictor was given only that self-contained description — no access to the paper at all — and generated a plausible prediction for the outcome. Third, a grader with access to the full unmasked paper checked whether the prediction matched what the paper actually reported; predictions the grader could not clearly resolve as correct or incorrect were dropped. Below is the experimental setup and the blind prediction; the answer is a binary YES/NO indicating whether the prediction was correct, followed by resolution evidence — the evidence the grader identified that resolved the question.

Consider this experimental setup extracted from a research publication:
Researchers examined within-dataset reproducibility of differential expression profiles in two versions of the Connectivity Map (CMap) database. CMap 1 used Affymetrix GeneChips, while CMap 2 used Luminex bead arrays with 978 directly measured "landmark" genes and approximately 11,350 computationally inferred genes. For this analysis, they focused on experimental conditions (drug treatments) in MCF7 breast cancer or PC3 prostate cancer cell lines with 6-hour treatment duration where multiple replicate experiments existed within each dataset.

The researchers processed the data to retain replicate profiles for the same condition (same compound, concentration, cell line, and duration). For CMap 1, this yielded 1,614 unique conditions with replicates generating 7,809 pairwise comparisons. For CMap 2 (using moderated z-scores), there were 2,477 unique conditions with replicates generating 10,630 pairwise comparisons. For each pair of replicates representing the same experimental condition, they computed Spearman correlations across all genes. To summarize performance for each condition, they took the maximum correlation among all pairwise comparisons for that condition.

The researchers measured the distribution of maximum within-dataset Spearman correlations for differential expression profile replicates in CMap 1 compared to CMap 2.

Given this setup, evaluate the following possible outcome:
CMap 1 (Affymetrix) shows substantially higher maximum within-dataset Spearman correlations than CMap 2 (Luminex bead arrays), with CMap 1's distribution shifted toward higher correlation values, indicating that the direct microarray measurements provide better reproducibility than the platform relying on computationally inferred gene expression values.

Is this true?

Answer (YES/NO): NO